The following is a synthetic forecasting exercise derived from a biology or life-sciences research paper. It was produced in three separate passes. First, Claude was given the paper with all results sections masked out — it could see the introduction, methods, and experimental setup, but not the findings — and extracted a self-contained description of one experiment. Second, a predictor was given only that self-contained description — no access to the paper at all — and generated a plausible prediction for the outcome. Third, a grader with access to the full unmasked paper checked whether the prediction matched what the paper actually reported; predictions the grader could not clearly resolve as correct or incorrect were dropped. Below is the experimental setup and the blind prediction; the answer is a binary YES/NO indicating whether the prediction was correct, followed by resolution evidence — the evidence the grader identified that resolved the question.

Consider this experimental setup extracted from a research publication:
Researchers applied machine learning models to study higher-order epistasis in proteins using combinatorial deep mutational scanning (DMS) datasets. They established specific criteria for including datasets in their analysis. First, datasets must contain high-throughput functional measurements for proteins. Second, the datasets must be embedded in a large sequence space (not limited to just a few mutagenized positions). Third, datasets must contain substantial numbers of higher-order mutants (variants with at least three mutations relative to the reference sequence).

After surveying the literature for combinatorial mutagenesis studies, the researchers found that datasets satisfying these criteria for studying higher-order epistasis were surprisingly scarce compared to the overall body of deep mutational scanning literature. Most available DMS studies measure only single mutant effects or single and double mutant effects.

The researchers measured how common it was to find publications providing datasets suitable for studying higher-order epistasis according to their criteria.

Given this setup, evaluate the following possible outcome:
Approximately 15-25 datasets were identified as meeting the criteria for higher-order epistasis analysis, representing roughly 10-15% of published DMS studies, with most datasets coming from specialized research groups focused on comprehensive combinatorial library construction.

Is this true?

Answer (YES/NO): NO